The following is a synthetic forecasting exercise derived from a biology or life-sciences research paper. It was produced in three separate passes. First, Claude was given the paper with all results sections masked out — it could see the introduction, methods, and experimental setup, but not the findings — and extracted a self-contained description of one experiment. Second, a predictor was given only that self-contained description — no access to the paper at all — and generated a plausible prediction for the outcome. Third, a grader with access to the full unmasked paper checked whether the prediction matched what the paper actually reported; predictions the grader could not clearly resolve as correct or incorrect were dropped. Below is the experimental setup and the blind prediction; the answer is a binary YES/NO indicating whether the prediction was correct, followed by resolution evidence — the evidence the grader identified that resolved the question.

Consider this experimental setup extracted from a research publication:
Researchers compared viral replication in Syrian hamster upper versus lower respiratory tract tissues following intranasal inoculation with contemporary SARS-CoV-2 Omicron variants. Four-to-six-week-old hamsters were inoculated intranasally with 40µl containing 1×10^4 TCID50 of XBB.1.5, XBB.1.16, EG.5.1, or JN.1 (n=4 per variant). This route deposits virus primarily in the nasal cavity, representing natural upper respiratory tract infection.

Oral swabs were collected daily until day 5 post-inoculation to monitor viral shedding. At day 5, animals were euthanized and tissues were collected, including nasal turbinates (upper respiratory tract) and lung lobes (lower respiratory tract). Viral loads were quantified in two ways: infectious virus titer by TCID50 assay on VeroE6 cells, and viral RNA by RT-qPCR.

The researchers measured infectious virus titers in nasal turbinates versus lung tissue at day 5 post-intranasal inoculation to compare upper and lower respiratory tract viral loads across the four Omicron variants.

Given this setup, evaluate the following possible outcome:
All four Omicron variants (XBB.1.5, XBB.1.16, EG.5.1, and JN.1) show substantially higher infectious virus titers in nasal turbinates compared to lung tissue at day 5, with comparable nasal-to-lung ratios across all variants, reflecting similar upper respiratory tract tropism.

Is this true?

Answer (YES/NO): NO